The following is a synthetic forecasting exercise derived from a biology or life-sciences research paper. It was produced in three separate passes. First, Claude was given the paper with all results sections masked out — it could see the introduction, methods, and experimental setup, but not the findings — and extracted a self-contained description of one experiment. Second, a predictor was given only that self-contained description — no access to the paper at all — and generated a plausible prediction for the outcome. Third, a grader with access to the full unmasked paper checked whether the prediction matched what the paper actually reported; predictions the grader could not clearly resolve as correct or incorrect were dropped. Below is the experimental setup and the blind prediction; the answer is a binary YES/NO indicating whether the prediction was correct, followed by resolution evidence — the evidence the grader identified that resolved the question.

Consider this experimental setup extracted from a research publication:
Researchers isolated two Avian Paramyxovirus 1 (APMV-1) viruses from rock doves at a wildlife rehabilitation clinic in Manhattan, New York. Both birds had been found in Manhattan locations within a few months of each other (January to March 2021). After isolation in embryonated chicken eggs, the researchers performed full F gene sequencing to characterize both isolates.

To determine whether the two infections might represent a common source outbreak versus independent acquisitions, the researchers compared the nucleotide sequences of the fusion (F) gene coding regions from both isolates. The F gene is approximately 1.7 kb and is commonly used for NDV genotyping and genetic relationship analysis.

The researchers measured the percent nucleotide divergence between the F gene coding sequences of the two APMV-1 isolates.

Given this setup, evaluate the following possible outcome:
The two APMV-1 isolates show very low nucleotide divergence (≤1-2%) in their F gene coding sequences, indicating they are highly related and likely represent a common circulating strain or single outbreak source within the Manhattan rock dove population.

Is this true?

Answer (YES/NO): NO